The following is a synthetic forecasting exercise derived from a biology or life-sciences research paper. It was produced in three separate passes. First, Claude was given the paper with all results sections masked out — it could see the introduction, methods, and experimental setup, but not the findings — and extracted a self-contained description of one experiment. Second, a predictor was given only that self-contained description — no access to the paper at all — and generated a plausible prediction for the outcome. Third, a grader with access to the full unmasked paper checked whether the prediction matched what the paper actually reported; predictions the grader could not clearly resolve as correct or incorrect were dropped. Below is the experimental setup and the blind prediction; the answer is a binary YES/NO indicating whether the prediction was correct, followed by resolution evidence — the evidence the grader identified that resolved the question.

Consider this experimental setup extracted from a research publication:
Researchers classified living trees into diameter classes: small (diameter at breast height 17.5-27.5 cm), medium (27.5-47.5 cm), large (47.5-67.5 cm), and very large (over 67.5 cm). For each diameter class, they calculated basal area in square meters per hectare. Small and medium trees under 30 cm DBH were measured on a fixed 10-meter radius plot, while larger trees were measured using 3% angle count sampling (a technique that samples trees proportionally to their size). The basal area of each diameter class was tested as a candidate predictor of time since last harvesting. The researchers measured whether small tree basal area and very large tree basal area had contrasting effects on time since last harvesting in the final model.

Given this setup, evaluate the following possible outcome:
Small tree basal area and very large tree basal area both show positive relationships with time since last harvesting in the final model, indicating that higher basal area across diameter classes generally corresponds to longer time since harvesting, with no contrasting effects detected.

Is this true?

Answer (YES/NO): NO